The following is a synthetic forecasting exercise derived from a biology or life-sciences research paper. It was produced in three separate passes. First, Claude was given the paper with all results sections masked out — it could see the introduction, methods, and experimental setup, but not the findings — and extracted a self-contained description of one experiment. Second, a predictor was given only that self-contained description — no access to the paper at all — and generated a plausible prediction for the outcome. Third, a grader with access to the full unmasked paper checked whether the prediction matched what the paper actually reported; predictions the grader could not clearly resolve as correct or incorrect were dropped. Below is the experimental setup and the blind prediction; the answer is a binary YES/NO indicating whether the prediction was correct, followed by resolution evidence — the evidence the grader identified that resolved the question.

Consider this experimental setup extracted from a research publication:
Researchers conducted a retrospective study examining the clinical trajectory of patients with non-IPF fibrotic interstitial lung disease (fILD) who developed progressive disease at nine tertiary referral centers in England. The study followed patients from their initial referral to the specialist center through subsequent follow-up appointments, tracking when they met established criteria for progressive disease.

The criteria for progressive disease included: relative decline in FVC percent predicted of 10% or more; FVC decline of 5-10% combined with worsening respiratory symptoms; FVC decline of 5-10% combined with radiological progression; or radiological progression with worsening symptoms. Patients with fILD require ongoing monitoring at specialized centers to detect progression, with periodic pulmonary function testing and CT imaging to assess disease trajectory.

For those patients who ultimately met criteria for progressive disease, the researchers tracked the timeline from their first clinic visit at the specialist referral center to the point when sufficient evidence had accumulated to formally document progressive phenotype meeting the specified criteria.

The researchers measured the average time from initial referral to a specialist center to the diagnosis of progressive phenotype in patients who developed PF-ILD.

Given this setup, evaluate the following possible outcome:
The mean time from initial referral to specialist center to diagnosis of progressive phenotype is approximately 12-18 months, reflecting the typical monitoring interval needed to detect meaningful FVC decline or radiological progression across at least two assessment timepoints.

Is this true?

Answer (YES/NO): NO